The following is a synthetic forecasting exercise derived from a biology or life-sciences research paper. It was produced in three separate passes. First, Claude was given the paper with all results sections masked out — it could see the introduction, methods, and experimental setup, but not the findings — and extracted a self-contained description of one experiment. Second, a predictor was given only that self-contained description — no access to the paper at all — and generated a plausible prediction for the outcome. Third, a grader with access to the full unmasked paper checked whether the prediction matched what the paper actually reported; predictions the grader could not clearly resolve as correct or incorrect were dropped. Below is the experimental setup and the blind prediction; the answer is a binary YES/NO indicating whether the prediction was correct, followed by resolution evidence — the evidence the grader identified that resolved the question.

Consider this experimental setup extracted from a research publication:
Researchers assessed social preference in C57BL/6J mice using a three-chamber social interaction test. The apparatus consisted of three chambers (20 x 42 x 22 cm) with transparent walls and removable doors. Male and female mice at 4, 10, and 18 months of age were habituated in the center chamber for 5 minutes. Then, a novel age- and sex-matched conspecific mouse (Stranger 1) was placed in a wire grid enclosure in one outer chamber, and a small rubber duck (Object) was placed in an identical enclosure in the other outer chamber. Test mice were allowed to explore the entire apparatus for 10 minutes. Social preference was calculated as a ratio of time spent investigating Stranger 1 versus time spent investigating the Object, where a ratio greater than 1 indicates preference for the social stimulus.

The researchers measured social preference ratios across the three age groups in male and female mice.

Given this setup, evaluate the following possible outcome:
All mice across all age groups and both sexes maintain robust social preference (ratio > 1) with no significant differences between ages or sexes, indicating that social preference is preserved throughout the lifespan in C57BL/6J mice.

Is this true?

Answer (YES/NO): NO